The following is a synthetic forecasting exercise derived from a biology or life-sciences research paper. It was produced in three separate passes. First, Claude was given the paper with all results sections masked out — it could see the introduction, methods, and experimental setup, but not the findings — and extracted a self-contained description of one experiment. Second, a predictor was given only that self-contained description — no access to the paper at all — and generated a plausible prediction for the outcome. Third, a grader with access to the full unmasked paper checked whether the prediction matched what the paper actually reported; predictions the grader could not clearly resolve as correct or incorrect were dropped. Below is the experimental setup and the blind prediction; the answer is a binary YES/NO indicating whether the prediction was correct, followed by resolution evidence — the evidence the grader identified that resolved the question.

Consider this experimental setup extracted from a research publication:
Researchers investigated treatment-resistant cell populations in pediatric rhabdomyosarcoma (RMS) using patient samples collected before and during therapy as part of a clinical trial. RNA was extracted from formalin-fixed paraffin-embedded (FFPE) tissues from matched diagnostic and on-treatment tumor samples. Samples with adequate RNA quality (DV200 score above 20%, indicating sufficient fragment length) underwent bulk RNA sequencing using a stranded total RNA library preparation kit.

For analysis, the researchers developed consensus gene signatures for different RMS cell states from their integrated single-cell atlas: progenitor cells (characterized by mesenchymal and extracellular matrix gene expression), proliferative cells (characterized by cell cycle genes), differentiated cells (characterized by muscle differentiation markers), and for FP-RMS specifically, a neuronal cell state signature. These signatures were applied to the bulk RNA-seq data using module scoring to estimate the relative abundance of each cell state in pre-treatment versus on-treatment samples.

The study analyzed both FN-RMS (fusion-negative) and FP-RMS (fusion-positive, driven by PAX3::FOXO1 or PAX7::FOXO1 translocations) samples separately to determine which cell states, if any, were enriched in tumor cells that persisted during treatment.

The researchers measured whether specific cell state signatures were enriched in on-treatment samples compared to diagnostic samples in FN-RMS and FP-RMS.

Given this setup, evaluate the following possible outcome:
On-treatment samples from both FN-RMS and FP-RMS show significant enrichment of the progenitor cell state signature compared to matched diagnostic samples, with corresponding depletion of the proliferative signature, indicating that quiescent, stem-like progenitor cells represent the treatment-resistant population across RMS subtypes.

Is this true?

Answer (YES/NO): NO